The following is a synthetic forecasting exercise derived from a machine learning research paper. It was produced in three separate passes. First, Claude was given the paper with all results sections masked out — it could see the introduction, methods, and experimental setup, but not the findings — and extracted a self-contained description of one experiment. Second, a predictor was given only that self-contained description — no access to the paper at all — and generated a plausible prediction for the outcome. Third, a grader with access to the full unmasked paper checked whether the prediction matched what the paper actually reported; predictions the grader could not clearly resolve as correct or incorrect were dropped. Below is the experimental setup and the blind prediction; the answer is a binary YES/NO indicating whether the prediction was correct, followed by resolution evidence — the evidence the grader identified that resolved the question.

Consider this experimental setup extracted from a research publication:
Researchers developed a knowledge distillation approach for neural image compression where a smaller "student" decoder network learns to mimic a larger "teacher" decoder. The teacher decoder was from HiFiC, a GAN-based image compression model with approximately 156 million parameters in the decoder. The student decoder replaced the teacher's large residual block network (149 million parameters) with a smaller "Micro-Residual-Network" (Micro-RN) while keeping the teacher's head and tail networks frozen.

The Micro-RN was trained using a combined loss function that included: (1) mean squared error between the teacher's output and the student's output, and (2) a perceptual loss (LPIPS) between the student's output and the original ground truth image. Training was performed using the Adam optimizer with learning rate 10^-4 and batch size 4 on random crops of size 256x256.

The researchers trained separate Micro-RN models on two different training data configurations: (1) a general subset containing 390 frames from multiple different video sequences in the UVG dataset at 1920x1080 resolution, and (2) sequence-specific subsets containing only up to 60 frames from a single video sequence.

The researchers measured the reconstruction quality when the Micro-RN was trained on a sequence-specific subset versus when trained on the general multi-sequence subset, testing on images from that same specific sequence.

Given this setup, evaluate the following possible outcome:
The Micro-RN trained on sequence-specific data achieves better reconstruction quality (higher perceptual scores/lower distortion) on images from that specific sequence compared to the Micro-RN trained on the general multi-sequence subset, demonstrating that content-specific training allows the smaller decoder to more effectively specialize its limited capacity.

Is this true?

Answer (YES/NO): YES